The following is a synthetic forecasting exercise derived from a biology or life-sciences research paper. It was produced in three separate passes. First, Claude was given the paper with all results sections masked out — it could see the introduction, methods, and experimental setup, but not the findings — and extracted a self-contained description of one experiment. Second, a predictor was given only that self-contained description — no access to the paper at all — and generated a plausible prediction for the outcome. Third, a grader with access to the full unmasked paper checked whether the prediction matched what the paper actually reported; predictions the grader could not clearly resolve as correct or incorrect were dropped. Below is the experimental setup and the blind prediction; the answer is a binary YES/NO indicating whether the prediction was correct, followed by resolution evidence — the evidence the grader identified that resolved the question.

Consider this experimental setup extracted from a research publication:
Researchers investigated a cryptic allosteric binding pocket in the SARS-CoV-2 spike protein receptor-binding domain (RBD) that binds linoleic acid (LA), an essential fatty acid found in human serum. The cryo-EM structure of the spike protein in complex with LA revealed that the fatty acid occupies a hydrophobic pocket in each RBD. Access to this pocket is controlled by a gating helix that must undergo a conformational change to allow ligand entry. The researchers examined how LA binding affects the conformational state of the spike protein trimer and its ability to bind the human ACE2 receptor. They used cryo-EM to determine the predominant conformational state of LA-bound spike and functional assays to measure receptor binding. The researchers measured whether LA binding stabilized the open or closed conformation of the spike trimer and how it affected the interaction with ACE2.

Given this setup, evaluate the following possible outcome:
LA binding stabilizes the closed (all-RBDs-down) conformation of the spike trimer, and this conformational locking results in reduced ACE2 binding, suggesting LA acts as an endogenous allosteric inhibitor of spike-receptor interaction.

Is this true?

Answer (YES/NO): YES